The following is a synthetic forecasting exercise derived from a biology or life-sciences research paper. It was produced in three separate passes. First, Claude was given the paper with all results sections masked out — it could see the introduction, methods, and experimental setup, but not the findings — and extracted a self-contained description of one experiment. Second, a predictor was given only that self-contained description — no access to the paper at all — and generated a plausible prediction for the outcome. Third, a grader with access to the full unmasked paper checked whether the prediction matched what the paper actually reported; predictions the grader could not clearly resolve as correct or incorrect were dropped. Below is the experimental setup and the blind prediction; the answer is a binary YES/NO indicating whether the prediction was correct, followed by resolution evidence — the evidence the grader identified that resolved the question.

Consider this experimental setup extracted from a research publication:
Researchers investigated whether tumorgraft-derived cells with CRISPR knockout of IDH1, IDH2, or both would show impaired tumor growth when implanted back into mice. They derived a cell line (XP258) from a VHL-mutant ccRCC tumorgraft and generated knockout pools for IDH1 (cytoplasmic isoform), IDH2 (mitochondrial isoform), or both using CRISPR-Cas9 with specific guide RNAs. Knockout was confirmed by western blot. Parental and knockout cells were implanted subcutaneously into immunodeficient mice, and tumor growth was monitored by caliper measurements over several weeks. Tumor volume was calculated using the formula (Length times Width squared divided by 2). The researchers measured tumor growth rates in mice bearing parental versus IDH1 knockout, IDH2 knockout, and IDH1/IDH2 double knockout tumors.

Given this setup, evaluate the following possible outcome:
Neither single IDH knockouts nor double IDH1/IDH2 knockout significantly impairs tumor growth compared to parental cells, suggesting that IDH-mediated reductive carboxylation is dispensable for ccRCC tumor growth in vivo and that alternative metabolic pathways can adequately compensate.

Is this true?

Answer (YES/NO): NO